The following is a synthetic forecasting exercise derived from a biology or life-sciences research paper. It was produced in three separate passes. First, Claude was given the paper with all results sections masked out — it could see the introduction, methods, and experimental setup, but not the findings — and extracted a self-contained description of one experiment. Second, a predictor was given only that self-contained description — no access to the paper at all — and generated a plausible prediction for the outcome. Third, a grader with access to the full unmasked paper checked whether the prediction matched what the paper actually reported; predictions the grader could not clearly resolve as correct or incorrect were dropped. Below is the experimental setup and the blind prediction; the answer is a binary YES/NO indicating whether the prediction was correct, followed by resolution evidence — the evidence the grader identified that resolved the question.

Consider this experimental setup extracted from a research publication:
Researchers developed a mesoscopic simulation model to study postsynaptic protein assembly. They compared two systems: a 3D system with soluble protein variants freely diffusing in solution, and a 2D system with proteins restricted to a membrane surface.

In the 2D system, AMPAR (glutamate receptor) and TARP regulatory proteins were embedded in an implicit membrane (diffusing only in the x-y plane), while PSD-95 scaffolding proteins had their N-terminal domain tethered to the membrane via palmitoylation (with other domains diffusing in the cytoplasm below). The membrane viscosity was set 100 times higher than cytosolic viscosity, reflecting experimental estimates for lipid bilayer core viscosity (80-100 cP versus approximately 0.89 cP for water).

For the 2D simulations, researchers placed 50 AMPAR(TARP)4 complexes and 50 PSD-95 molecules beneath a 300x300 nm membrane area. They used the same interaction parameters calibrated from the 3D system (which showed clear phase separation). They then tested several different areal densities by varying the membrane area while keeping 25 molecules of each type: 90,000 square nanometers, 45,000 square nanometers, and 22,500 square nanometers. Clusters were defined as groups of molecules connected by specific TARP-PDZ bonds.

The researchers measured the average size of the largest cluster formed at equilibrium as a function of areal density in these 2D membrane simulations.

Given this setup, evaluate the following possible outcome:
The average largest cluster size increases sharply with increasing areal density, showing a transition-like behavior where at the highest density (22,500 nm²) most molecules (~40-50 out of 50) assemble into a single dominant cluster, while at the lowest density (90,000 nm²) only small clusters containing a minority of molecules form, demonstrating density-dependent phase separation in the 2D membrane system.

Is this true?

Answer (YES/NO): NO